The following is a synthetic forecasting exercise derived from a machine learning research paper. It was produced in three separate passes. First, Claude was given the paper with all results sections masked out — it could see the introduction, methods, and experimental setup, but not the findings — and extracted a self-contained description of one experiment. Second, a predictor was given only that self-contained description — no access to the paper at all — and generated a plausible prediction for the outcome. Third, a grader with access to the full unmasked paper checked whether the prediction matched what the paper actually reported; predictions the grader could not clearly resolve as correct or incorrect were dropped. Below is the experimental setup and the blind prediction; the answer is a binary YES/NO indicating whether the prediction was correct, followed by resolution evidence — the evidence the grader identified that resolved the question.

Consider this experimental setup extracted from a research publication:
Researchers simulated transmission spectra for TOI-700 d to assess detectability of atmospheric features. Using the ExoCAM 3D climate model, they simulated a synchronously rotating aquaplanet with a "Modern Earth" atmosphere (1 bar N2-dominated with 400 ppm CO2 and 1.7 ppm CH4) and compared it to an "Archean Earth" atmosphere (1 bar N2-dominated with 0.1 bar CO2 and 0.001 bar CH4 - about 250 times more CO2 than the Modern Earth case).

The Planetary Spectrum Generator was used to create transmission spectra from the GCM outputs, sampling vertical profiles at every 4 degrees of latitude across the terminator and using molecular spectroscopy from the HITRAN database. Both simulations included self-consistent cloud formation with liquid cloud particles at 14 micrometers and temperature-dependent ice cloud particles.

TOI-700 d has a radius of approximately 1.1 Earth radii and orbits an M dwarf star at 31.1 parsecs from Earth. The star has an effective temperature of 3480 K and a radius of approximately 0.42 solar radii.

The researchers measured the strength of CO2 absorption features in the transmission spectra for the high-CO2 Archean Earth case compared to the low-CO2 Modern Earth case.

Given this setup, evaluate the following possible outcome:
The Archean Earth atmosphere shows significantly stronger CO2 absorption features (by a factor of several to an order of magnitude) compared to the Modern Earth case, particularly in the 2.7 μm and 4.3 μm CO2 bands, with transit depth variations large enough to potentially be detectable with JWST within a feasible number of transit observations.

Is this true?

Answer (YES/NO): NO